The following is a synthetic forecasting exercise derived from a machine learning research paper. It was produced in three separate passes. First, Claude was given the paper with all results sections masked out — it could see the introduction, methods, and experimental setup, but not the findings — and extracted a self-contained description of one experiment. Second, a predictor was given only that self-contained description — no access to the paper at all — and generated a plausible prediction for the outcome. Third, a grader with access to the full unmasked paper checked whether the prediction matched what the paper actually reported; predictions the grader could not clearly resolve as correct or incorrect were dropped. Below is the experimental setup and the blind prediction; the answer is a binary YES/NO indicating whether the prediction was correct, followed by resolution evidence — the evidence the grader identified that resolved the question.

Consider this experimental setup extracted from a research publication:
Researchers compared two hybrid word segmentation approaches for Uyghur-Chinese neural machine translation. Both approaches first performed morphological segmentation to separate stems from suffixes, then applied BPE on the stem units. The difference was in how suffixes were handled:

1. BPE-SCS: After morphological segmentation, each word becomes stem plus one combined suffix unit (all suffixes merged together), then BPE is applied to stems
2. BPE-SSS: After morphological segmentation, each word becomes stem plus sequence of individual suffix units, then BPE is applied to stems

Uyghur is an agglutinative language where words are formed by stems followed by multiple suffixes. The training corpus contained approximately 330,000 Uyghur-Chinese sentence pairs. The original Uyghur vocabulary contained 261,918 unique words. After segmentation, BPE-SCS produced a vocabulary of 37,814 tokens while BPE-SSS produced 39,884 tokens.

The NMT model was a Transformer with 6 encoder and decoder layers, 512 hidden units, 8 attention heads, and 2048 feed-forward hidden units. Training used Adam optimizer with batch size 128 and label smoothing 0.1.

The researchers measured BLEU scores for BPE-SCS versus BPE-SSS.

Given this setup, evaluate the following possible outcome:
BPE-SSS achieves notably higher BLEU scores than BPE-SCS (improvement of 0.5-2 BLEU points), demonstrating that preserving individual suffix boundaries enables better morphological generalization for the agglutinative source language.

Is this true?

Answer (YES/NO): YES